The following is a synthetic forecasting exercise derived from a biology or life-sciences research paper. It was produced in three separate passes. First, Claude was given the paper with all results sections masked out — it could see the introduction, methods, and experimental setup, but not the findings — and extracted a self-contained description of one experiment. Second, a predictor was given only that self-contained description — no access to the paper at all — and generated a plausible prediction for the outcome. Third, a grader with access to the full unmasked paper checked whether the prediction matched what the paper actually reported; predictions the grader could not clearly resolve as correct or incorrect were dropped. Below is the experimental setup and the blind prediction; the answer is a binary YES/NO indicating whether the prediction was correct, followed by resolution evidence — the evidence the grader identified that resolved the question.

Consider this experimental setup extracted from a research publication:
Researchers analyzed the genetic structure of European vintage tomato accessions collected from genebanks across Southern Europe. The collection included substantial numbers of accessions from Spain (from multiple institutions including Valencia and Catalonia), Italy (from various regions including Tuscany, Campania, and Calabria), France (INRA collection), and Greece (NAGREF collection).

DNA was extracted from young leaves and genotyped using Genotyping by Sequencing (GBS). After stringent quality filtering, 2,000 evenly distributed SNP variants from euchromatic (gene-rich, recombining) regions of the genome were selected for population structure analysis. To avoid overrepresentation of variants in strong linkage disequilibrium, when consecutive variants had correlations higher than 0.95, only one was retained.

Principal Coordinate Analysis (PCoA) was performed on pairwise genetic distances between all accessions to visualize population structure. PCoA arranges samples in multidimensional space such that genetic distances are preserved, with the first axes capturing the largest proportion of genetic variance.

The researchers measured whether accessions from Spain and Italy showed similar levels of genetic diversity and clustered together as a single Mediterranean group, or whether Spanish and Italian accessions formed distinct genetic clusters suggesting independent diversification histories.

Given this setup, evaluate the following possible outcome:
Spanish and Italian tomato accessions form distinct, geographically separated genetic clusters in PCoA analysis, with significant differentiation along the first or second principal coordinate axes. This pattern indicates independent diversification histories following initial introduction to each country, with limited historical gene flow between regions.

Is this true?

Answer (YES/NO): YES